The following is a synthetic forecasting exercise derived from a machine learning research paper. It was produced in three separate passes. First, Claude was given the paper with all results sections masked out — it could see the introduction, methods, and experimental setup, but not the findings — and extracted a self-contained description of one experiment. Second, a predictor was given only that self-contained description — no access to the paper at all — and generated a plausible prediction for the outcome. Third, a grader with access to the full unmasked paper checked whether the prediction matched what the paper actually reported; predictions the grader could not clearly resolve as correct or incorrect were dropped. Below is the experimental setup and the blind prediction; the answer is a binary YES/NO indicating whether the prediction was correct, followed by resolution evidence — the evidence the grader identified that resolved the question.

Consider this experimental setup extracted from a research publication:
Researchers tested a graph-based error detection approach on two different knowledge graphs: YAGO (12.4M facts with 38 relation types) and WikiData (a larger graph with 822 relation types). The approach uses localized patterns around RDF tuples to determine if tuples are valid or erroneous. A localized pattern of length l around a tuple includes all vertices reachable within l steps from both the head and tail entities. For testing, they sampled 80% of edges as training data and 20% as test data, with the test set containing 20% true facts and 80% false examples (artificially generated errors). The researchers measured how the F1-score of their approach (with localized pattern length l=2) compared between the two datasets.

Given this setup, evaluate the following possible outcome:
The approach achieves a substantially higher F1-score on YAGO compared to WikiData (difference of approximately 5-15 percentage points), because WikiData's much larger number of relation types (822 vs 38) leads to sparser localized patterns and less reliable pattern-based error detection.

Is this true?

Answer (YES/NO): NO